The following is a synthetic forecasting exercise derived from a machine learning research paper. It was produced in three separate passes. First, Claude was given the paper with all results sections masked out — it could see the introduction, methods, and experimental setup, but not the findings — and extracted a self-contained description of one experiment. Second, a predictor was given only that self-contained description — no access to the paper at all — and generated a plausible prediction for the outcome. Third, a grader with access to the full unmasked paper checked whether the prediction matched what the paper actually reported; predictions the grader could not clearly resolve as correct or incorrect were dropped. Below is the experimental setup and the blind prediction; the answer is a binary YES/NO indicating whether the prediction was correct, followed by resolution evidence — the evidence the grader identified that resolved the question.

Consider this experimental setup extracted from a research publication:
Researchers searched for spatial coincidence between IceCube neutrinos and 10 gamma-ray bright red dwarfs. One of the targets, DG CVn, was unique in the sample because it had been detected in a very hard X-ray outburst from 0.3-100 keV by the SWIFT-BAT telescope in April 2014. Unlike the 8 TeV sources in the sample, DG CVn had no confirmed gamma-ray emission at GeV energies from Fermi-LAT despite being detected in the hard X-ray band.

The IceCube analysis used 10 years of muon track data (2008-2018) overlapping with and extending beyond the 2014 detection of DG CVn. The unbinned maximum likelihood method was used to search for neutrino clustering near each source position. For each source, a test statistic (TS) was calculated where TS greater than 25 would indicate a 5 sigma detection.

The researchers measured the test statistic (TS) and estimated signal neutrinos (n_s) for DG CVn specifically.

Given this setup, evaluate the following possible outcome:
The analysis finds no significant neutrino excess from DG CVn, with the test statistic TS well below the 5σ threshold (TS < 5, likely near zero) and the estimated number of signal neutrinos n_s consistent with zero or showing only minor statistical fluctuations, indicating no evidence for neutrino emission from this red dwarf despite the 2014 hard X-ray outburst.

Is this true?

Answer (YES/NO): YES